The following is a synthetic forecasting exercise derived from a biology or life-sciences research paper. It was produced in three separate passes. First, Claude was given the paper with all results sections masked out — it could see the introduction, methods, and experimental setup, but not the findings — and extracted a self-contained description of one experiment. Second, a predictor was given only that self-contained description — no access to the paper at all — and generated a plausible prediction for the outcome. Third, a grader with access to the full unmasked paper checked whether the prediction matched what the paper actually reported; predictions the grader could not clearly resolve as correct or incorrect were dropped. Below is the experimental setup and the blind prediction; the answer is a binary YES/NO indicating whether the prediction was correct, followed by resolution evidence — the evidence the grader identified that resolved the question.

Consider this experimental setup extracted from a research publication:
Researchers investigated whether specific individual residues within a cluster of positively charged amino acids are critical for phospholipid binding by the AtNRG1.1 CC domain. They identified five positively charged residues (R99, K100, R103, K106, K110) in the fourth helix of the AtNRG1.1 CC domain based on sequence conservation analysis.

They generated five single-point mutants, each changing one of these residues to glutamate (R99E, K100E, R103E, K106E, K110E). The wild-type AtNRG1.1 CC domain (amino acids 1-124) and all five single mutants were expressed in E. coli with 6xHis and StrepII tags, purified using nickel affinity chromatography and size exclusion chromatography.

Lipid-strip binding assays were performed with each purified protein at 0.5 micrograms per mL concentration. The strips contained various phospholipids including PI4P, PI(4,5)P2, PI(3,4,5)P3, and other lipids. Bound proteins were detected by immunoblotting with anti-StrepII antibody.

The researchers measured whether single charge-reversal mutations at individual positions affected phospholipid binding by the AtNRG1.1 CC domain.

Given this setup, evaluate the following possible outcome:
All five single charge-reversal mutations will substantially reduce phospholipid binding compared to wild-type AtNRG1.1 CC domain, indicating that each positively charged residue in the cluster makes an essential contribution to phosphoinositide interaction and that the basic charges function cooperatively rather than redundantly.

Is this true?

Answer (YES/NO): NO